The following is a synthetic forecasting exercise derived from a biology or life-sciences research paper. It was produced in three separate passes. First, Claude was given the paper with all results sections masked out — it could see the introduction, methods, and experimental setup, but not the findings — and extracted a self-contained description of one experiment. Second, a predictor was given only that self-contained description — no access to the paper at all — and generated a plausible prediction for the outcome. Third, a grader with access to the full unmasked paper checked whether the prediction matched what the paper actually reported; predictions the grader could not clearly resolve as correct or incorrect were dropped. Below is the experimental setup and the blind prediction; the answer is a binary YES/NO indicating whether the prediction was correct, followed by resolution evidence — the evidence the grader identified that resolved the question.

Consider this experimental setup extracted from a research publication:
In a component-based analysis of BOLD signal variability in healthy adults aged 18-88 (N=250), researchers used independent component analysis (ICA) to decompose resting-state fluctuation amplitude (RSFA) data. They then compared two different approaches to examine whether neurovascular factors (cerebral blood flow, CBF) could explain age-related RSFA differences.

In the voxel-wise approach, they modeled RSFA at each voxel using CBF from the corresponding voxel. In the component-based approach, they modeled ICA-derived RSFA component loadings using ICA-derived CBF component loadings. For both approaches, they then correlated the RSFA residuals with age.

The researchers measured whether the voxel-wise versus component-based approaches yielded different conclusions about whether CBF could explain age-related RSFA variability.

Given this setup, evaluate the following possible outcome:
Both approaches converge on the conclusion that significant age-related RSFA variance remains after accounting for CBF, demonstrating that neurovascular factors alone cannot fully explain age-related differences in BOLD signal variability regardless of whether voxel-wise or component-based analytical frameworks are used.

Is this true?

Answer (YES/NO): NO